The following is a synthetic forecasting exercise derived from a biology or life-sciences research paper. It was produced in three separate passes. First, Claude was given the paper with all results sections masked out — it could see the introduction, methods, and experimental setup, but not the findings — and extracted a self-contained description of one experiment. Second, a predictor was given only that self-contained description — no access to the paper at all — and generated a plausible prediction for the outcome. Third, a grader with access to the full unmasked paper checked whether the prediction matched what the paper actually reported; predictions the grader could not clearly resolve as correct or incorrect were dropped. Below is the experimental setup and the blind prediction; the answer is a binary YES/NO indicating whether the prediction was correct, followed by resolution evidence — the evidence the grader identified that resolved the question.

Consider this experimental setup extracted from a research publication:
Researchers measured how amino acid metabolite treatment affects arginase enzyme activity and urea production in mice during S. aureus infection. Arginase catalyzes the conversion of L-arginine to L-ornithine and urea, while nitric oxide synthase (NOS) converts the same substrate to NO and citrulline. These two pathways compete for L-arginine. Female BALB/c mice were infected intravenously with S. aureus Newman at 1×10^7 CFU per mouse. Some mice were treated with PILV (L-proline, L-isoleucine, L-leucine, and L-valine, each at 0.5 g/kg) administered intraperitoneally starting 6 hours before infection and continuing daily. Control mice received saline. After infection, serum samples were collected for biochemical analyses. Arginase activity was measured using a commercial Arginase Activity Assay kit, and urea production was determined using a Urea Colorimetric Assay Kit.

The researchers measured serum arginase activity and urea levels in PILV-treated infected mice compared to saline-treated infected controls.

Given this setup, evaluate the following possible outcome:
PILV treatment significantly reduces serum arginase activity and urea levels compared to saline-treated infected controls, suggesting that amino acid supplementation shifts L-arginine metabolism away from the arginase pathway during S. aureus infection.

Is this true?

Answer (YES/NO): YES